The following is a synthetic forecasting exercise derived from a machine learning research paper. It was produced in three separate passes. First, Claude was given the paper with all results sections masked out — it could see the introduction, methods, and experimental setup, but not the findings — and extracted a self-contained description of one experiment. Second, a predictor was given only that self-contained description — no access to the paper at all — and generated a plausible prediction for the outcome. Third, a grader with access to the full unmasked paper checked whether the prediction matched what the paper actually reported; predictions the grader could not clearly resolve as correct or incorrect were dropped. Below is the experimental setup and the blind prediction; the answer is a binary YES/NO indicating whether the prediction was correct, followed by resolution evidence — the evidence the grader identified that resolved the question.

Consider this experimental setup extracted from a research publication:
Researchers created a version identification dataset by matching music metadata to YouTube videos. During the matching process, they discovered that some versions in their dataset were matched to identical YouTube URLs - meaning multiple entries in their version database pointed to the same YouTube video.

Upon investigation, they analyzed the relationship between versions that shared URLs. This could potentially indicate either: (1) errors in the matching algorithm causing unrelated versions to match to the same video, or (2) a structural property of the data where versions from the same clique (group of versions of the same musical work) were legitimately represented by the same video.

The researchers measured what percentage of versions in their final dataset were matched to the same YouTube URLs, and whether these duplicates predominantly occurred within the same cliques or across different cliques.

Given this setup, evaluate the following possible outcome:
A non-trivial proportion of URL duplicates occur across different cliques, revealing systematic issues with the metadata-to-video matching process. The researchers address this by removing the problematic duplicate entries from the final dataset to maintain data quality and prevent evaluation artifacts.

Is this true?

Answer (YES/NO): NO